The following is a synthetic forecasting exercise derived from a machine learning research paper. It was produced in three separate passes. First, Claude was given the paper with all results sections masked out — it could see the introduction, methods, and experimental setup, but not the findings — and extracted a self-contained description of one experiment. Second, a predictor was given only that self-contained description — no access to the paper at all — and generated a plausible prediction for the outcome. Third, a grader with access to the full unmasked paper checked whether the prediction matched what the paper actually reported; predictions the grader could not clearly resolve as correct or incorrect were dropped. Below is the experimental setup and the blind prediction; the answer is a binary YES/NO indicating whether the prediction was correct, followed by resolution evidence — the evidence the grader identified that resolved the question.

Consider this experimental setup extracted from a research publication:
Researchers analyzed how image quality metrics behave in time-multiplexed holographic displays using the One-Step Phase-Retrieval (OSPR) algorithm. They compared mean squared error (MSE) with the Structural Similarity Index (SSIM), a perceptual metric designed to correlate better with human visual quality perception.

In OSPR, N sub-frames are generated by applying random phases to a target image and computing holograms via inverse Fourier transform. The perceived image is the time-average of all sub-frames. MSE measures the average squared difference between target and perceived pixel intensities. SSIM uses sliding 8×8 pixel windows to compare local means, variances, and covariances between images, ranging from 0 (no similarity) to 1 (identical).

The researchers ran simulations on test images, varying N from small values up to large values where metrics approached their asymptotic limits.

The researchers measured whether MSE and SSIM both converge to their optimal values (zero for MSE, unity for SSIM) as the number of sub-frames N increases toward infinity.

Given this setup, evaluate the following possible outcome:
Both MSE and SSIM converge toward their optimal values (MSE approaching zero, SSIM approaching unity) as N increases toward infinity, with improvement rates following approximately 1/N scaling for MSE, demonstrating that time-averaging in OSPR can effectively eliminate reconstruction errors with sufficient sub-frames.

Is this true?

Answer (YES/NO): NO